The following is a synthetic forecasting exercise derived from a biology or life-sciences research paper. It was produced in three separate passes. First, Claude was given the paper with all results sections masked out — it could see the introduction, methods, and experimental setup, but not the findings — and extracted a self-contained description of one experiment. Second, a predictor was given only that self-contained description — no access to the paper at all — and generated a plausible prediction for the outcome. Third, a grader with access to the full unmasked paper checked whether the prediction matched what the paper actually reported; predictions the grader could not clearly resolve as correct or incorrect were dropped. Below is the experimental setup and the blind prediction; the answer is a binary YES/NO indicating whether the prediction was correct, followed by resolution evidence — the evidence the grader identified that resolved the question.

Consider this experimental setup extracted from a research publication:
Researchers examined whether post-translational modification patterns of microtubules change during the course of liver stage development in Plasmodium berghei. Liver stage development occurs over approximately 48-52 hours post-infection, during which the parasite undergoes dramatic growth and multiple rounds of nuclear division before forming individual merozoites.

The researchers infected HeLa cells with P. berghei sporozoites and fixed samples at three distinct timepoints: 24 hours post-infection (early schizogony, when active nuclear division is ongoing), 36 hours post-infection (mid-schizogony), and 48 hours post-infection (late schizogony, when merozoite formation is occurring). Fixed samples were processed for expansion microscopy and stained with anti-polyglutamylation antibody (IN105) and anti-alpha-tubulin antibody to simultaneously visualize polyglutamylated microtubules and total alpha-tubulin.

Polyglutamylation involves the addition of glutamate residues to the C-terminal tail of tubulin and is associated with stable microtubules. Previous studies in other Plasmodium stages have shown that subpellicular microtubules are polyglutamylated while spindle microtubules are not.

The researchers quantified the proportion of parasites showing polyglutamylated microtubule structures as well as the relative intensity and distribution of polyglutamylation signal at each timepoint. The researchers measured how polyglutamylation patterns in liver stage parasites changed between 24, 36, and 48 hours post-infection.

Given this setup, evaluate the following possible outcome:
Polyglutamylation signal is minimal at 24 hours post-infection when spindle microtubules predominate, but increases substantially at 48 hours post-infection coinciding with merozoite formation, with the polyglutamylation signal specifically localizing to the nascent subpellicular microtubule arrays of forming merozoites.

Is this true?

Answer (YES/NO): NO